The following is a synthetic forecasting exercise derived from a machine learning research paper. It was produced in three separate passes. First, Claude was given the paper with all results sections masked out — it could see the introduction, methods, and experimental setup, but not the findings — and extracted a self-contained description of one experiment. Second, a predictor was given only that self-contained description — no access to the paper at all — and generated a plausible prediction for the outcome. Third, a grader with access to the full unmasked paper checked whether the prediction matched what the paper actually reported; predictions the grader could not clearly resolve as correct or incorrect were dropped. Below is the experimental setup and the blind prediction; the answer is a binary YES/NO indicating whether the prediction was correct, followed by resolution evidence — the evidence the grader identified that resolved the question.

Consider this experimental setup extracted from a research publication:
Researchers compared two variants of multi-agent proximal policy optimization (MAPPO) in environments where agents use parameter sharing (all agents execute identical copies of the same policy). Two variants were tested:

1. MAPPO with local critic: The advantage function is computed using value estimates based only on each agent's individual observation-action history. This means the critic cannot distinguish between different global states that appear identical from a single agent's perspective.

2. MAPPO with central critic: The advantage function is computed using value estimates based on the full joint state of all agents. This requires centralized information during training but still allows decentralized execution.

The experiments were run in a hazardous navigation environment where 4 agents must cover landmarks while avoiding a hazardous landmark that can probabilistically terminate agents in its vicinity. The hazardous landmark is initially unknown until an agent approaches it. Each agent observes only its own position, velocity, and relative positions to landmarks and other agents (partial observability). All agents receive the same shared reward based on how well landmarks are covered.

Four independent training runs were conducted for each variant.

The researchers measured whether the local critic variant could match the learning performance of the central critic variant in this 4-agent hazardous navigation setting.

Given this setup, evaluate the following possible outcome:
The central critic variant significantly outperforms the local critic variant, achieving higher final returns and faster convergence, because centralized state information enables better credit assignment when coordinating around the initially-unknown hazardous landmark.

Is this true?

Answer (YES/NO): NO